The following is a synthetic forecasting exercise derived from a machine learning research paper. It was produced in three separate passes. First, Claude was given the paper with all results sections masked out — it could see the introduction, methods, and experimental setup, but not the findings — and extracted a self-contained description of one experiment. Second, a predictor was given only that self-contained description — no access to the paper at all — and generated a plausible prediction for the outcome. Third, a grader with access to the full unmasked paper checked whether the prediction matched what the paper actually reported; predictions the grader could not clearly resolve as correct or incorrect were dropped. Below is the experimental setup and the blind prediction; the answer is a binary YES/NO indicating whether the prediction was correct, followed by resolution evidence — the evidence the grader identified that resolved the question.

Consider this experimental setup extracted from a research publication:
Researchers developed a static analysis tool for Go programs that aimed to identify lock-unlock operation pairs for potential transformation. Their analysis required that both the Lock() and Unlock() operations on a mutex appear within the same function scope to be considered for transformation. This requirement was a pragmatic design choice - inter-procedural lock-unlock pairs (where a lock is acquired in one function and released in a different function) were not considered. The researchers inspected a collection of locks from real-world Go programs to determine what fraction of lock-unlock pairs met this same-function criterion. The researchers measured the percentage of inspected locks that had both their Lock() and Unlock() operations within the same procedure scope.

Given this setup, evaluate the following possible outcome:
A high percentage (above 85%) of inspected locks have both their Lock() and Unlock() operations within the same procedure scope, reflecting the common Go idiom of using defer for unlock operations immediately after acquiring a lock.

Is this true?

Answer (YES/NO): NO